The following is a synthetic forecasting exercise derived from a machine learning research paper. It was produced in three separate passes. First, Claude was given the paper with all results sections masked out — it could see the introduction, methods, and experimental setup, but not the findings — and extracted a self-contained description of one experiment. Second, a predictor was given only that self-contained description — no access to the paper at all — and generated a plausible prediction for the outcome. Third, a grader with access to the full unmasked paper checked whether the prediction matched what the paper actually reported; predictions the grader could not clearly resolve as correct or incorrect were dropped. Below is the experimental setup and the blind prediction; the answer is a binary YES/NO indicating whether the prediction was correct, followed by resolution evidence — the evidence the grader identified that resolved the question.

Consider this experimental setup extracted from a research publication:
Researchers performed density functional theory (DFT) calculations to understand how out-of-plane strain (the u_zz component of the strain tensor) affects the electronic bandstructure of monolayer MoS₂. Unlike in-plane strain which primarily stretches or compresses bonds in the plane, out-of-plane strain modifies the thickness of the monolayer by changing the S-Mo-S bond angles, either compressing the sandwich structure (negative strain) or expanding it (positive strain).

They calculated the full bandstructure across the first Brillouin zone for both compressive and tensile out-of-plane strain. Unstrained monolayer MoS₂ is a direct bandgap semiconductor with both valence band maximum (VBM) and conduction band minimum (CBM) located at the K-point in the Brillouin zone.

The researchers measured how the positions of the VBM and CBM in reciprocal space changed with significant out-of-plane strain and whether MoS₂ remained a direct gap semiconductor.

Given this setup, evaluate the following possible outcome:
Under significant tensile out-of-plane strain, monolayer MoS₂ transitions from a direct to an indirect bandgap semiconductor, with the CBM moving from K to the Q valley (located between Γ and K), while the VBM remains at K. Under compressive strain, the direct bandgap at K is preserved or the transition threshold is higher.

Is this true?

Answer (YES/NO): NO